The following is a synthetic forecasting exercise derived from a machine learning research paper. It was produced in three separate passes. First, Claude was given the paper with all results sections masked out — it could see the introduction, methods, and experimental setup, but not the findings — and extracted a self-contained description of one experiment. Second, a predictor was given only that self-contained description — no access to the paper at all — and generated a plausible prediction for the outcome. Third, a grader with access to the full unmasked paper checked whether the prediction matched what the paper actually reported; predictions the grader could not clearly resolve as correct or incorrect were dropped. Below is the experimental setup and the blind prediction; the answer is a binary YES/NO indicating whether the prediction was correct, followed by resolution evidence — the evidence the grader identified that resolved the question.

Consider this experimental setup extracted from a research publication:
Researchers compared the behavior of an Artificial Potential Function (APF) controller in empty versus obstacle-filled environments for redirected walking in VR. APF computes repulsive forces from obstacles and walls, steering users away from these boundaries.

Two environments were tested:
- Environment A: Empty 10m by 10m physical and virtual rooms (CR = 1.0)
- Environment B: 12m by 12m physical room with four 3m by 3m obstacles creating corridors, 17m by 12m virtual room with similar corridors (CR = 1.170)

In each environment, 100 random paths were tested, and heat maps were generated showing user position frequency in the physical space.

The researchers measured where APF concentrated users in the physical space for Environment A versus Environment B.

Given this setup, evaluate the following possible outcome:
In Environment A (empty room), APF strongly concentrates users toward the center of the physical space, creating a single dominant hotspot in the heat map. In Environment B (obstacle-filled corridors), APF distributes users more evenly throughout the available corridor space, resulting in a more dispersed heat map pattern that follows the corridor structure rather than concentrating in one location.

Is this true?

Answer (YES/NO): NO